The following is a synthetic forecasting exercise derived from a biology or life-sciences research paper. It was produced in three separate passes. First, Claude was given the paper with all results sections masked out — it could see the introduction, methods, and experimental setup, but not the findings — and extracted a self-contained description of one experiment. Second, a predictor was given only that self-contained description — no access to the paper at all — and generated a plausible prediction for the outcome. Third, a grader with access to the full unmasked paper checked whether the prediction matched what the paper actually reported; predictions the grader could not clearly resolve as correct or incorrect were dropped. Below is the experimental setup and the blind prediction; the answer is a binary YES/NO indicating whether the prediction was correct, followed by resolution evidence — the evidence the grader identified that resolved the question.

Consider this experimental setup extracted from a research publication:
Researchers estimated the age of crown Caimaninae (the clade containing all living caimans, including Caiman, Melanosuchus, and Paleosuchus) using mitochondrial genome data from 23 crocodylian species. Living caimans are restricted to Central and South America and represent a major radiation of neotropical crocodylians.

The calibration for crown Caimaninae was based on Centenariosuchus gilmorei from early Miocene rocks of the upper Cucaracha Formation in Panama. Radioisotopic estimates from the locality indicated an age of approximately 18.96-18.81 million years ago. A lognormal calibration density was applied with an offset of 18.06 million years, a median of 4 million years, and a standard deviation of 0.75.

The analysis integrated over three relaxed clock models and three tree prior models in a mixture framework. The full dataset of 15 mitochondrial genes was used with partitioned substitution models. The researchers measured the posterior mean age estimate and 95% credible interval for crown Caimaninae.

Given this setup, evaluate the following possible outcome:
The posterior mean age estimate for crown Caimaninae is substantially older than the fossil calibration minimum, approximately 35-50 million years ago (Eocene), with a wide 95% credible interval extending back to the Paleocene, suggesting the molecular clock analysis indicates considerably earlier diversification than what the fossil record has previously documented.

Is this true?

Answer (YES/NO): NO